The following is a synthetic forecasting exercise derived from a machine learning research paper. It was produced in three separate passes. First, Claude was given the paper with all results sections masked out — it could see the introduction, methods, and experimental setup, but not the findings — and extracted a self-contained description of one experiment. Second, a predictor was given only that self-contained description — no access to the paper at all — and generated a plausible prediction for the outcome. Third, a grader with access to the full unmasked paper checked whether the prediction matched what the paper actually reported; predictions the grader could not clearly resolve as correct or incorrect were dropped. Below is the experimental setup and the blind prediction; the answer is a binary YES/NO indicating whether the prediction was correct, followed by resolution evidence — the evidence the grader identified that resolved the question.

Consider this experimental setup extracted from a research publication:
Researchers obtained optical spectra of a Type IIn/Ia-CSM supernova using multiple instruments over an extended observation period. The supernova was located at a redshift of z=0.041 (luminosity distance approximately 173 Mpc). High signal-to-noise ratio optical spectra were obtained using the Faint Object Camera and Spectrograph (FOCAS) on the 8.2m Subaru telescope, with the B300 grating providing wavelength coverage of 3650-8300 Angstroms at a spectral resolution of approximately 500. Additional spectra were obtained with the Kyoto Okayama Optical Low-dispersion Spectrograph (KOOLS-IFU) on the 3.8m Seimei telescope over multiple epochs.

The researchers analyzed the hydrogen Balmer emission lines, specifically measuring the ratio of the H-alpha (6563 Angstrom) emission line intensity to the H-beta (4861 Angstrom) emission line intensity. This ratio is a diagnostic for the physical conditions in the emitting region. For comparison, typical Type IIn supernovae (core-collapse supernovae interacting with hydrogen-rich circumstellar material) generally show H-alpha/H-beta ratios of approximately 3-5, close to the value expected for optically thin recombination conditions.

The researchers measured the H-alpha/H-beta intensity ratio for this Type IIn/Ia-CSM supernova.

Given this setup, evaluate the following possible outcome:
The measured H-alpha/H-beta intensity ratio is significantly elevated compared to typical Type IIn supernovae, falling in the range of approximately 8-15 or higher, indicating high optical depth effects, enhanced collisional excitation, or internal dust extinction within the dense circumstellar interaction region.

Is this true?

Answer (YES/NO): NO